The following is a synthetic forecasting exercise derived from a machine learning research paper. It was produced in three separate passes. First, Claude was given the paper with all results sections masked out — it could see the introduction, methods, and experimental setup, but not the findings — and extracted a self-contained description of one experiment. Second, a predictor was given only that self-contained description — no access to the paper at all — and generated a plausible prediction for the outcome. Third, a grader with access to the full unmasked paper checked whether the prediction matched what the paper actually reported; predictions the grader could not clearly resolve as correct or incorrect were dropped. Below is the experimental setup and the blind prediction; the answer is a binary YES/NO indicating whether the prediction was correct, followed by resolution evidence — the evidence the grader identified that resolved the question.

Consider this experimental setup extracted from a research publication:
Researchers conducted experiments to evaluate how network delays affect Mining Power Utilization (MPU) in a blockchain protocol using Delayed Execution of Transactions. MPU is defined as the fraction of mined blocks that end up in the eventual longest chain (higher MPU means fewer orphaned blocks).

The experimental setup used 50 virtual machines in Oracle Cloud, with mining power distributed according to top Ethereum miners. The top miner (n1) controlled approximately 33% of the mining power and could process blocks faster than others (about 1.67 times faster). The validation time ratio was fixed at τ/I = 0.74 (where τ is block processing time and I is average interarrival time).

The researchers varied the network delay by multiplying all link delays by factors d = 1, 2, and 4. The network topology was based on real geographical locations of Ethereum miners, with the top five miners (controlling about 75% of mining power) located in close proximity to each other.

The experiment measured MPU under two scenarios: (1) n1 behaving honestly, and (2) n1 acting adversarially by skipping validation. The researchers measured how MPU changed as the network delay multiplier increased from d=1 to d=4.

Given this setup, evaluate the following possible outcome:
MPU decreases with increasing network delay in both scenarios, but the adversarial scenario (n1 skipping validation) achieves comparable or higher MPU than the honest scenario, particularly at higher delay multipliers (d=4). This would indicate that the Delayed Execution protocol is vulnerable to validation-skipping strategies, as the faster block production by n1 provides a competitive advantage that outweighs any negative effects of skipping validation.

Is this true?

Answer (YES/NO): NO